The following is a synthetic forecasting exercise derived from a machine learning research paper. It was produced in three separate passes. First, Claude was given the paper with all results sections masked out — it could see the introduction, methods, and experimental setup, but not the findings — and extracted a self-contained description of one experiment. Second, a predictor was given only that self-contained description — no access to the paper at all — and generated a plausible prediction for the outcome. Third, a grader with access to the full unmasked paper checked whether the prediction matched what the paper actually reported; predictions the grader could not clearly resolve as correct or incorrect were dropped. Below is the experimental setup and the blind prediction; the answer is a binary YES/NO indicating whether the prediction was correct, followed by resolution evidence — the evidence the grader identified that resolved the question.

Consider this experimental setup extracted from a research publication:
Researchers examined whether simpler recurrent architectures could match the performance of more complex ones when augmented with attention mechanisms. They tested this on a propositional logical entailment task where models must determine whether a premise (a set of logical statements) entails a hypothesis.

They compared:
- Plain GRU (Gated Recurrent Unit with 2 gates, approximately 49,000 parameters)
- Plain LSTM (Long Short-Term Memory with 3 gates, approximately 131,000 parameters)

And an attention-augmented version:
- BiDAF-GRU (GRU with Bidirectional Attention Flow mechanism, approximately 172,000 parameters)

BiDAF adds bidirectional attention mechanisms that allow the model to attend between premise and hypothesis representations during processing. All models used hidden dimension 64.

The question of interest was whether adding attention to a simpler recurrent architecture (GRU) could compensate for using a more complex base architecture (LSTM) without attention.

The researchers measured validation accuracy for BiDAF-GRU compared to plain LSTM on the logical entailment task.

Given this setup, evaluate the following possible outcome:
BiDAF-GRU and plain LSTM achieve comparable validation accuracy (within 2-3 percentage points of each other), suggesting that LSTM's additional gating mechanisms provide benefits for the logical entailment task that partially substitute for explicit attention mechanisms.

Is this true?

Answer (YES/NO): YES